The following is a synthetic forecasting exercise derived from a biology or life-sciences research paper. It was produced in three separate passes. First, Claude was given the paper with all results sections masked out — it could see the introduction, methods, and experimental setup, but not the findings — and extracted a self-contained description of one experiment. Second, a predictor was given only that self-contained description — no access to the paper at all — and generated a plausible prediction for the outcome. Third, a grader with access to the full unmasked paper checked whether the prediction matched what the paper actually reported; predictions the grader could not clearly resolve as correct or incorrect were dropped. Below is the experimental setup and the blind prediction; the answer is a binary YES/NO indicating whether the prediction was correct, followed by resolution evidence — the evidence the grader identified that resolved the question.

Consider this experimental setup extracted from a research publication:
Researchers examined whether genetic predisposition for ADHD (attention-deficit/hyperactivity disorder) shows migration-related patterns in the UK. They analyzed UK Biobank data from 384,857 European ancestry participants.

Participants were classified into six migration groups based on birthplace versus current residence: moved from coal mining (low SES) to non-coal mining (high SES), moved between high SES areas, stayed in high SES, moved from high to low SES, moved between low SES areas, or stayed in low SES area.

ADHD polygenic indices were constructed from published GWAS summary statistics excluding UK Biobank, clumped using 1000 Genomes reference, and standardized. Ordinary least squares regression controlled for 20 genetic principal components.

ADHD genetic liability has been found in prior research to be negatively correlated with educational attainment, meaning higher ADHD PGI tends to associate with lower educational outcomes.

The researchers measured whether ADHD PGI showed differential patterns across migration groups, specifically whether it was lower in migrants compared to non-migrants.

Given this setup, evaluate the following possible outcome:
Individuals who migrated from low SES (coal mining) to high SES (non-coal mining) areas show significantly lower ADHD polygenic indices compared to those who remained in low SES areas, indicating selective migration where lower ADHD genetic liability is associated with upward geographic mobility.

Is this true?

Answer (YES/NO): YES